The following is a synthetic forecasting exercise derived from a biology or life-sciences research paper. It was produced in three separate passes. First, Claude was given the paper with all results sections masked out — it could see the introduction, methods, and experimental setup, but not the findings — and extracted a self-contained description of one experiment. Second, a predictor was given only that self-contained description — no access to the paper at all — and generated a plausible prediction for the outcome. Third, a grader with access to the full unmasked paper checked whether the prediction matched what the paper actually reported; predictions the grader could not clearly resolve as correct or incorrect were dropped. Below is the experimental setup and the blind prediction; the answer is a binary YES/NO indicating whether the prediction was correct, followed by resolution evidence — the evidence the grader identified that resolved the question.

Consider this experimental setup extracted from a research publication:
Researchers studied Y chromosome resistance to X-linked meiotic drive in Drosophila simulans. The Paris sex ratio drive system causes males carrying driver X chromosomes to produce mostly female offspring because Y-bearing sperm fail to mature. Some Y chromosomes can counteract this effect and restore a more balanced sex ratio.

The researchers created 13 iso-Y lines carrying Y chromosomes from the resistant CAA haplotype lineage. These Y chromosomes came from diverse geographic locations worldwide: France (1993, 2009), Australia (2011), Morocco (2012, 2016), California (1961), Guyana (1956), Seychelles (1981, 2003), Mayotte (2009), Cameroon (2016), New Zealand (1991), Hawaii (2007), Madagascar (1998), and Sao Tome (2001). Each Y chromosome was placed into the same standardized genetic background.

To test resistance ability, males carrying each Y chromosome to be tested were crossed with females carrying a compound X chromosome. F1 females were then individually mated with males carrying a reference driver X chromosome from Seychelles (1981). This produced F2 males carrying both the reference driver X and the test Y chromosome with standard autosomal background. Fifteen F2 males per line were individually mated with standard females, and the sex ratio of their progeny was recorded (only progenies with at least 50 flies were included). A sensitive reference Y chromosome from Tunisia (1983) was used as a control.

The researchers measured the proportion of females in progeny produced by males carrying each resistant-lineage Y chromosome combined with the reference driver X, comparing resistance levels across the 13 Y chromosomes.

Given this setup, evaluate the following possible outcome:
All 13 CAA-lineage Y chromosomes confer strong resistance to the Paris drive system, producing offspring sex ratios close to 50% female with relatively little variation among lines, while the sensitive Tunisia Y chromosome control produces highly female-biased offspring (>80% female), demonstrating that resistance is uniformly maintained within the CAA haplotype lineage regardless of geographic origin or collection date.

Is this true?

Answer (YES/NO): NO